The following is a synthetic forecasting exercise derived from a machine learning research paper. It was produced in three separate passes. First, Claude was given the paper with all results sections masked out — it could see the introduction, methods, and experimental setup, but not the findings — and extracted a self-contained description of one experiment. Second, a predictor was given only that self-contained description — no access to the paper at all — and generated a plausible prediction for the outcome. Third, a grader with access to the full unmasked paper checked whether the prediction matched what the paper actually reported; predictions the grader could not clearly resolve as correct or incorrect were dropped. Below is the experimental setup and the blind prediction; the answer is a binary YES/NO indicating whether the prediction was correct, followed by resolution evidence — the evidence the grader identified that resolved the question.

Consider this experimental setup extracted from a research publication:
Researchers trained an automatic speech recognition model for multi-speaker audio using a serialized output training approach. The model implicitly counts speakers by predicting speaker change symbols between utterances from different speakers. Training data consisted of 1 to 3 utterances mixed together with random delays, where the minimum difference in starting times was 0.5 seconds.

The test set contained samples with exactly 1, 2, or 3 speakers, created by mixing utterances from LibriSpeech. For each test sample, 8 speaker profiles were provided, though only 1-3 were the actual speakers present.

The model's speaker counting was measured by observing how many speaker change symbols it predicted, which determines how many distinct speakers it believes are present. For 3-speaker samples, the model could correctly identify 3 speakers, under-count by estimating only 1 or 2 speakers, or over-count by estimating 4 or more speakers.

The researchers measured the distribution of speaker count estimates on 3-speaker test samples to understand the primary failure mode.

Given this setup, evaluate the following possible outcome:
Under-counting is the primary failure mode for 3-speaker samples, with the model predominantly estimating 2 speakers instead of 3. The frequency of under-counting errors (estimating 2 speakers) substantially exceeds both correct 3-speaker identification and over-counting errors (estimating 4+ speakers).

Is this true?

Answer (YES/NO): NO